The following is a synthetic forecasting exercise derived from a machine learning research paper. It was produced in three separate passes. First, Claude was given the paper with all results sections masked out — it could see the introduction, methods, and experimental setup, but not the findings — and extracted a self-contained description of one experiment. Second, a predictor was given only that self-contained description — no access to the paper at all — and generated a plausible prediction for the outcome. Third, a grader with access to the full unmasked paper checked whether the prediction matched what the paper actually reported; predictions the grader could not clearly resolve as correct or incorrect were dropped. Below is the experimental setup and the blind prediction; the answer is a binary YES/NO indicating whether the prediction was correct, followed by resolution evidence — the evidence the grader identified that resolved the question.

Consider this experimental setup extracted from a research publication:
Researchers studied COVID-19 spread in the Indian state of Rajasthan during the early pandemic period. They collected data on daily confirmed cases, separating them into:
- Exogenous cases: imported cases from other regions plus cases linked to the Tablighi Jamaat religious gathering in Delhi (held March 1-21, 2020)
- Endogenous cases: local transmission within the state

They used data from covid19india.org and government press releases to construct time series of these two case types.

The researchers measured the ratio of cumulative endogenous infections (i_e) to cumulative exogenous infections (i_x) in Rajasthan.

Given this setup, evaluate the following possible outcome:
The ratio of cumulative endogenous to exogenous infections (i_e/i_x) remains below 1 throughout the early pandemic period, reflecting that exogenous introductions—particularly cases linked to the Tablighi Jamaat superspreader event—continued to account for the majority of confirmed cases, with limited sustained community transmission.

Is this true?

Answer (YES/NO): NO